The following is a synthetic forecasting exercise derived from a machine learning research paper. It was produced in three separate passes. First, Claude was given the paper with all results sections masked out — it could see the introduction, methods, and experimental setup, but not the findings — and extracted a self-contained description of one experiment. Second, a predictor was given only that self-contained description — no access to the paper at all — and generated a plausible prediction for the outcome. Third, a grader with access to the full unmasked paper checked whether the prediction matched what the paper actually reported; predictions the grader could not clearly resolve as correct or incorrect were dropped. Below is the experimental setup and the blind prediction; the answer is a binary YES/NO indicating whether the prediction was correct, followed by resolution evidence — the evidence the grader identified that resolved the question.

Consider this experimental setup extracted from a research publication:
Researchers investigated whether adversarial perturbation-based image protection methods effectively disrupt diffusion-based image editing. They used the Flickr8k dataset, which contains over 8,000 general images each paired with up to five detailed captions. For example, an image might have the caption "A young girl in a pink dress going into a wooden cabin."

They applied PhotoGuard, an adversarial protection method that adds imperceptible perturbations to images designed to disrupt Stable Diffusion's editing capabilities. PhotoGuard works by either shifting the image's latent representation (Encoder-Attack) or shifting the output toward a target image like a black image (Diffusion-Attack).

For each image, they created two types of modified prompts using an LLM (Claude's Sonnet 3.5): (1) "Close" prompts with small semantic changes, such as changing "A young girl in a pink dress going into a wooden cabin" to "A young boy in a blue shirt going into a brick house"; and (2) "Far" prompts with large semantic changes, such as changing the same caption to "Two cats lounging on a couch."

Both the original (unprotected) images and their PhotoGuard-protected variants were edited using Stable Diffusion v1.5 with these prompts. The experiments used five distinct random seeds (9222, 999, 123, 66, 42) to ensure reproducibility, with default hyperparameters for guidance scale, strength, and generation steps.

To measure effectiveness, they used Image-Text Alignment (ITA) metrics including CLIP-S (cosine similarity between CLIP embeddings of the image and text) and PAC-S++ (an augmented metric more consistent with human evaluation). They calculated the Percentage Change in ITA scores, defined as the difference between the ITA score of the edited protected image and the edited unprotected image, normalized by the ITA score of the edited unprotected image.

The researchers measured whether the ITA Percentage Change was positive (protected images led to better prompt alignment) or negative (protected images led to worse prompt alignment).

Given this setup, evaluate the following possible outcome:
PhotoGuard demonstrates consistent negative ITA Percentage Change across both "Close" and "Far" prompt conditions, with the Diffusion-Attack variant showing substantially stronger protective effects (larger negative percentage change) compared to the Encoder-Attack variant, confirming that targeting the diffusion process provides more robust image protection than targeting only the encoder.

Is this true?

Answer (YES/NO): NO